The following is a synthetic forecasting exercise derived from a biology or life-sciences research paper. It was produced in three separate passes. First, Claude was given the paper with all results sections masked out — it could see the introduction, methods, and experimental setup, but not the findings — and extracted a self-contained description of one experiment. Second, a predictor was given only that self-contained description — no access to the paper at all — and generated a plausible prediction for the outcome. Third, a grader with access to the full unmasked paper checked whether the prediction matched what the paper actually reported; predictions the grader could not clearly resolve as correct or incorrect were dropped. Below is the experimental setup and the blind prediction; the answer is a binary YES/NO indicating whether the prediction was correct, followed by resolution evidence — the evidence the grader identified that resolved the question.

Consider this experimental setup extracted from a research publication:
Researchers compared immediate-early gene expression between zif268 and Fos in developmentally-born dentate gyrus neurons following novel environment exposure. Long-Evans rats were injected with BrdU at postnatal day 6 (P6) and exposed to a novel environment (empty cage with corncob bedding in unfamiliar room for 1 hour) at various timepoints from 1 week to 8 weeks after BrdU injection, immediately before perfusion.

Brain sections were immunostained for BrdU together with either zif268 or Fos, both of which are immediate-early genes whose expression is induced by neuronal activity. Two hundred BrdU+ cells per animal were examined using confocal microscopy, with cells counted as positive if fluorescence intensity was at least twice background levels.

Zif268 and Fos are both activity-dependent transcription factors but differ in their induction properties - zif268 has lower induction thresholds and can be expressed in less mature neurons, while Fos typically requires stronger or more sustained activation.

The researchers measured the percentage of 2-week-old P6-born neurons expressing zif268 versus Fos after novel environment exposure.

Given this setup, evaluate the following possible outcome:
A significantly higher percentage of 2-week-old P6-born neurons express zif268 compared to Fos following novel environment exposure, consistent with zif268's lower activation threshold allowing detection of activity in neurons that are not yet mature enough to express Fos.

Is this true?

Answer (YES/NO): YES